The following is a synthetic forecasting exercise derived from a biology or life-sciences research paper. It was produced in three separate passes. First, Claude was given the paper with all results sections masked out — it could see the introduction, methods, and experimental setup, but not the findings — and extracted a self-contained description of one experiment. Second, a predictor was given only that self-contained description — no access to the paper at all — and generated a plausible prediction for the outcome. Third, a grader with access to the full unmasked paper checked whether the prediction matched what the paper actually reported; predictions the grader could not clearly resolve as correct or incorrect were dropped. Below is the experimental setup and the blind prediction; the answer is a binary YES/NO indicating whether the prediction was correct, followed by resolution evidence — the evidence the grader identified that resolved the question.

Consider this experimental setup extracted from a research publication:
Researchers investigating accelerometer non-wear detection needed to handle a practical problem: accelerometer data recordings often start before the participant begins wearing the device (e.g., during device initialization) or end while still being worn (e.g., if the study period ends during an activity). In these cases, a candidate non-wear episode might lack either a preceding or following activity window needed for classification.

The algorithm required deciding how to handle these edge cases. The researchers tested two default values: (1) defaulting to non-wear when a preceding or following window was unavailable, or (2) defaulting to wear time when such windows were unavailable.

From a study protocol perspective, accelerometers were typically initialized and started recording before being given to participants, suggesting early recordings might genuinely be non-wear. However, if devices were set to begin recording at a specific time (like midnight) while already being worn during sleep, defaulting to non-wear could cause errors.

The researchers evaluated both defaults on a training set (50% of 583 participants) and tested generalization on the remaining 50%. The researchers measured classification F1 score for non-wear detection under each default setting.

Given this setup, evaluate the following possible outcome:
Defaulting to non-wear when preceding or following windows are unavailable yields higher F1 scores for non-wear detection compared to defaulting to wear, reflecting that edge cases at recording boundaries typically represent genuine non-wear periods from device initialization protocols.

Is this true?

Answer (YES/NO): YES